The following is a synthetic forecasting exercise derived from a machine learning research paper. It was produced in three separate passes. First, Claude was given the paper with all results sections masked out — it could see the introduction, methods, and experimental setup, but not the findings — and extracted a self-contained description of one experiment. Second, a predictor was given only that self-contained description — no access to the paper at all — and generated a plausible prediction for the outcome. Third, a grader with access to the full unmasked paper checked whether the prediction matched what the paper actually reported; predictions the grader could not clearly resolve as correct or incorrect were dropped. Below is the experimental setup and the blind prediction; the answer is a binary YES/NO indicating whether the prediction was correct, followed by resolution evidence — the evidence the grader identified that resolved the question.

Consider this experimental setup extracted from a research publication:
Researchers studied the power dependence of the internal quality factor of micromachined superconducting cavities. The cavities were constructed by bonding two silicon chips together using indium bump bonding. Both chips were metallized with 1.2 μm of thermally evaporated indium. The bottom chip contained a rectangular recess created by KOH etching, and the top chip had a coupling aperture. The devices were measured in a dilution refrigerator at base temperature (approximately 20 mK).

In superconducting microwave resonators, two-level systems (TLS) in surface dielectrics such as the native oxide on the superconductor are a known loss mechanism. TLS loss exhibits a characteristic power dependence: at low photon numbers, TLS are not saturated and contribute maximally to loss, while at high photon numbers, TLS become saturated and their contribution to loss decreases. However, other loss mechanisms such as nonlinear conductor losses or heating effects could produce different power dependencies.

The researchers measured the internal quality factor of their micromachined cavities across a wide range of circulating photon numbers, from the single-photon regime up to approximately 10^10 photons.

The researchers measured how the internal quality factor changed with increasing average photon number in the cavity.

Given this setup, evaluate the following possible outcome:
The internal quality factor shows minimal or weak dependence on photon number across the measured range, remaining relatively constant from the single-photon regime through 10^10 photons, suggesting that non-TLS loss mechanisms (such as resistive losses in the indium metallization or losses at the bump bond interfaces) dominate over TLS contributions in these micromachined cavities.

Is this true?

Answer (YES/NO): NO